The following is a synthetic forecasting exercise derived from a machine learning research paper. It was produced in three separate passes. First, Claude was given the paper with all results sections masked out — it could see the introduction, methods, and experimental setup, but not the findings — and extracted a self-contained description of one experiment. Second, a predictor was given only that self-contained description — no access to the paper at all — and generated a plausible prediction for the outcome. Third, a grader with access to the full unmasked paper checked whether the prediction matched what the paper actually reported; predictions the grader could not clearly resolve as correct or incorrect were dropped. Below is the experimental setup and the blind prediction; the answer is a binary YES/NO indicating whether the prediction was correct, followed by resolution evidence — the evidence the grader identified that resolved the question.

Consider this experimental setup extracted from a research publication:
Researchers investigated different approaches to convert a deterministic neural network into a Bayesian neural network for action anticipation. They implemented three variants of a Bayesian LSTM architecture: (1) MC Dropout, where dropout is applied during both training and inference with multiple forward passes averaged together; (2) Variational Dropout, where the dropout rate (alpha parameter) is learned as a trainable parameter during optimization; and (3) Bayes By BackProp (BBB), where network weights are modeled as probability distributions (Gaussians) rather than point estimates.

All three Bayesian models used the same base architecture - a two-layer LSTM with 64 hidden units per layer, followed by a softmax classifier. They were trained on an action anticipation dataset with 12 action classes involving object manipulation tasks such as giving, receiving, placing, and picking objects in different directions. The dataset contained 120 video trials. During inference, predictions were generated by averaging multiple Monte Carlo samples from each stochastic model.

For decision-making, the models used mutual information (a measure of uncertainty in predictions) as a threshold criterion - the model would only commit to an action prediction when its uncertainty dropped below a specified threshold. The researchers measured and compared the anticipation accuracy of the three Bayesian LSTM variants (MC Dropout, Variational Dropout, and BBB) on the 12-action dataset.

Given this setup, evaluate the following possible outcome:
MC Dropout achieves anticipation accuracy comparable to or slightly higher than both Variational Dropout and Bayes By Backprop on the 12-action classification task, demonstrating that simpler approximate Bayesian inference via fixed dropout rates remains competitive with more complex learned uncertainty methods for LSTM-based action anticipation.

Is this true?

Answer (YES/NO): YES